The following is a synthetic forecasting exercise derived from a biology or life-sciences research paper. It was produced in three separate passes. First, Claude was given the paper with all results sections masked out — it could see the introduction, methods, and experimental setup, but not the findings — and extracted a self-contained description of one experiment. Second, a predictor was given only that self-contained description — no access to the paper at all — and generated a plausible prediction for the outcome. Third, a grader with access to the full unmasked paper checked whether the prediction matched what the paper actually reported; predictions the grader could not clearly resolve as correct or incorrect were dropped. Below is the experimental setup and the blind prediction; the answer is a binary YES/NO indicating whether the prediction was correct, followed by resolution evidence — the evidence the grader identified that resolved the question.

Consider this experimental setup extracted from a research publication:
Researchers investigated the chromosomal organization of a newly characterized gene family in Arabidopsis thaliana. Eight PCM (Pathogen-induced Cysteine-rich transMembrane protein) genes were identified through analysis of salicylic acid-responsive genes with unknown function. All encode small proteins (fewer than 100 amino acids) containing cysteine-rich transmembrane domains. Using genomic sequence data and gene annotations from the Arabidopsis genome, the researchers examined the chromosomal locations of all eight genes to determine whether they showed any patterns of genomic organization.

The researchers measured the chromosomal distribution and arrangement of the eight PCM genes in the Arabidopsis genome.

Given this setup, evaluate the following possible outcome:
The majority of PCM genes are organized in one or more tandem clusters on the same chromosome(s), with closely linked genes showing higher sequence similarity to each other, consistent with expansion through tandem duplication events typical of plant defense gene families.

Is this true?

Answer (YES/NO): YES